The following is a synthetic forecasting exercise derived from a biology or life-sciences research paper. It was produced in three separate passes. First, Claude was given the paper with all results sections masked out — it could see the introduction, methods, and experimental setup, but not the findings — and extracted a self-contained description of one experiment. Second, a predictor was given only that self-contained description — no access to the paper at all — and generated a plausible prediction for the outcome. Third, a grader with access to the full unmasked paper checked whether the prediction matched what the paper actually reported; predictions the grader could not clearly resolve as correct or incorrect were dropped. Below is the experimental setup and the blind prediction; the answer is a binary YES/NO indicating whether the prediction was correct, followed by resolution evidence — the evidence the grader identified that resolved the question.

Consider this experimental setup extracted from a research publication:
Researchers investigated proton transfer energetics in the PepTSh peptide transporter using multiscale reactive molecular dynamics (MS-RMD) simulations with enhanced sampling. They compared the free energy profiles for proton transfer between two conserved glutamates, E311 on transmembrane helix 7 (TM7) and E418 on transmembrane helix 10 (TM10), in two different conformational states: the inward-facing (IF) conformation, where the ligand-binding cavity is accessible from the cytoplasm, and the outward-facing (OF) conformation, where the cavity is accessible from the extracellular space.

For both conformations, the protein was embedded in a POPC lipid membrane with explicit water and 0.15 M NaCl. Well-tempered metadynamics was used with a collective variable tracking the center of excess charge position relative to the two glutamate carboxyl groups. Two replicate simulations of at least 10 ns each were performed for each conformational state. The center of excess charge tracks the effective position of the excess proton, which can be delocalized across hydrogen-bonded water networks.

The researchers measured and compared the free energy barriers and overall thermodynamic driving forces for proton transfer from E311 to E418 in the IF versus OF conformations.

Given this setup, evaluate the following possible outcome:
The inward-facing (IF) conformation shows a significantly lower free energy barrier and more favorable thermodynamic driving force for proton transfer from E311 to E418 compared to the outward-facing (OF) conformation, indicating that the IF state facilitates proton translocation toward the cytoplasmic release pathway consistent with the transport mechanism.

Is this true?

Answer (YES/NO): NO